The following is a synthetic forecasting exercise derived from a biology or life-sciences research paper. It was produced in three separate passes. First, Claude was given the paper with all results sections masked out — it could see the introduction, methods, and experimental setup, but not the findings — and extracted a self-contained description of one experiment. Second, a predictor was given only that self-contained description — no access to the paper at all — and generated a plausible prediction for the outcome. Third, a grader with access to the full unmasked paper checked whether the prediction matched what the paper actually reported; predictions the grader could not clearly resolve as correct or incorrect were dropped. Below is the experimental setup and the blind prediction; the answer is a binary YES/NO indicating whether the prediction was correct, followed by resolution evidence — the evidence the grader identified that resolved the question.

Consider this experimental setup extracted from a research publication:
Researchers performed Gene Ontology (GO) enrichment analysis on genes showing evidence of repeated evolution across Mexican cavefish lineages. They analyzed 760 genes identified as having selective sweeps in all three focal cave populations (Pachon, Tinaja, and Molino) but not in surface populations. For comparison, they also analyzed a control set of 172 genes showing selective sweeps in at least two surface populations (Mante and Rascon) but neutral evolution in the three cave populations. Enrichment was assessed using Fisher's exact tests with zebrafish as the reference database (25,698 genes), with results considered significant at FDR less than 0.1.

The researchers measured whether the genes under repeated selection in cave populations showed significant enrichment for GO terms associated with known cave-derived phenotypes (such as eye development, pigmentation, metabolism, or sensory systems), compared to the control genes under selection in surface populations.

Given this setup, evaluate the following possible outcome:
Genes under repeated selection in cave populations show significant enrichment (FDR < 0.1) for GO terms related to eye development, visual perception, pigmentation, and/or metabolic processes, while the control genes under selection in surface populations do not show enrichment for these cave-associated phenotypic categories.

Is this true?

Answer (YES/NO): YES